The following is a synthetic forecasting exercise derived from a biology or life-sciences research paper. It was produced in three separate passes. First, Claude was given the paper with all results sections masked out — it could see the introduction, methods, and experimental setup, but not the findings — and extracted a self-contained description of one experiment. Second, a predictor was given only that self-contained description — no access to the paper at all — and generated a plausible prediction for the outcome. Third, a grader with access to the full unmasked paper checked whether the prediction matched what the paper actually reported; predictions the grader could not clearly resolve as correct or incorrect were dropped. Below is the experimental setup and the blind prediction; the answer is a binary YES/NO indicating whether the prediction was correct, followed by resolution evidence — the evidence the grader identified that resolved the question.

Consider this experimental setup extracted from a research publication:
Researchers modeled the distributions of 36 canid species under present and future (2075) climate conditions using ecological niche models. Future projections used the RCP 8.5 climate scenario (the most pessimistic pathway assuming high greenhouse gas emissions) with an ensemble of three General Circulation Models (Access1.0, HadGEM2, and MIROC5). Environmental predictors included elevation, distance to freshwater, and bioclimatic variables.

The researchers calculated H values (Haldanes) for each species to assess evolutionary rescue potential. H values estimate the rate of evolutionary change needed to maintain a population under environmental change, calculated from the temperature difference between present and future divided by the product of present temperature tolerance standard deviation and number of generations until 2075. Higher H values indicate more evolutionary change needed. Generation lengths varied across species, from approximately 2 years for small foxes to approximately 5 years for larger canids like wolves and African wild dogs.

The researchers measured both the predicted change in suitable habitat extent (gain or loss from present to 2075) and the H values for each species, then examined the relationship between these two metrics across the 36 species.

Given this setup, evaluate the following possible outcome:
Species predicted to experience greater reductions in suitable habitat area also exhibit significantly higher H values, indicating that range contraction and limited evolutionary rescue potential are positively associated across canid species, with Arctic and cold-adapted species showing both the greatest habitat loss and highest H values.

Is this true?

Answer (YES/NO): NO